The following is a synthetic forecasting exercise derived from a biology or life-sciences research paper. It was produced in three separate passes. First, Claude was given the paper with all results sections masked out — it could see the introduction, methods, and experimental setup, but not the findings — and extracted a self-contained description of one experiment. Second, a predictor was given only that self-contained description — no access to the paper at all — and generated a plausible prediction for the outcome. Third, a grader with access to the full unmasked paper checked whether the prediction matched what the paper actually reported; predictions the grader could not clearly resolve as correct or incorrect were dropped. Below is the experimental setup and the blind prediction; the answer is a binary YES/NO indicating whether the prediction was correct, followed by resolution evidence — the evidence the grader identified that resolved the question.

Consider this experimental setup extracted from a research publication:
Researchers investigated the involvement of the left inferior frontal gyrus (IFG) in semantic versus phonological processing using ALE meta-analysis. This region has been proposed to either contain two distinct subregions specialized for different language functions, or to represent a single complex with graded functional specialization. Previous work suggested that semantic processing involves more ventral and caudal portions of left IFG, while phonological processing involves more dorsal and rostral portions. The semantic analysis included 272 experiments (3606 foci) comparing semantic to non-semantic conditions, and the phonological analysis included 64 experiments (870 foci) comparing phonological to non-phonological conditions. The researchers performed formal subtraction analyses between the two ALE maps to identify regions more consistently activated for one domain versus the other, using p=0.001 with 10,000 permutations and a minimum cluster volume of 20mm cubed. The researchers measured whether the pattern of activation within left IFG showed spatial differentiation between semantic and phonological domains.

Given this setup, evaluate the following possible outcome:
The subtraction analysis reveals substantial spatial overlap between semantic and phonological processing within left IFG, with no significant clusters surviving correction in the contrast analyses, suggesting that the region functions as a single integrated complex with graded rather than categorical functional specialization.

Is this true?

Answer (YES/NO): NO